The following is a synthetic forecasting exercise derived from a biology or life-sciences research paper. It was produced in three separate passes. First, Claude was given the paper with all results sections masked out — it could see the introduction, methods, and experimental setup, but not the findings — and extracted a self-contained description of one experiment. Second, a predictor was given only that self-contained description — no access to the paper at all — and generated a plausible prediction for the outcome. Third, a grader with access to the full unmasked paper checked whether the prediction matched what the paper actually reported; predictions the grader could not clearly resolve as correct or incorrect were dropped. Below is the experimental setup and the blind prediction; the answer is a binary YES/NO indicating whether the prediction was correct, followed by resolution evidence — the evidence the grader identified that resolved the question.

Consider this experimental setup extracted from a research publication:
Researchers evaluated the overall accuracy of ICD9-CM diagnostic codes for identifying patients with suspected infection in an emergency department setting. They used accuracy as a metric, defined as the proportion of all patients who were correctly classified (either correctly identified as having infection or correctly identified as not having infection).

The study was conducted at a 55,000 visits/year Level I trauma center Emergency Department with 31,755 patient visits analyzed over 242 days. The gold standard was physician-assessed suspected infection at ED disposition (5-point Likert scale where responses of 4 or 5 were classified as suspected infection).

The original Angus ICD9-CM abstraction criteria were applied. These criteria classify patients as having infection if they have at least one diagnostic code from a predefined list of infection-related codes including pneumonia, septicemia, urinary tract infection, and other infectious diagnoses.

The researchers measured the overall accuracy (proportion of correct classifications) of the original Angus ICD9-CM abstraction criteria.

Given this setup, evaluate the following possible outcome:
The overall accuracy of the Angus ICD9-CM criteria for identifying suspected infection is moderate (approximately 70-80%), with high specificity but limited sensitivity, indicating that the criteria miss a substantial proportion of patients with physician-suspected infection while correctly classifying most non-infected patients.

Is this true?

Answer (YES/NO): NO